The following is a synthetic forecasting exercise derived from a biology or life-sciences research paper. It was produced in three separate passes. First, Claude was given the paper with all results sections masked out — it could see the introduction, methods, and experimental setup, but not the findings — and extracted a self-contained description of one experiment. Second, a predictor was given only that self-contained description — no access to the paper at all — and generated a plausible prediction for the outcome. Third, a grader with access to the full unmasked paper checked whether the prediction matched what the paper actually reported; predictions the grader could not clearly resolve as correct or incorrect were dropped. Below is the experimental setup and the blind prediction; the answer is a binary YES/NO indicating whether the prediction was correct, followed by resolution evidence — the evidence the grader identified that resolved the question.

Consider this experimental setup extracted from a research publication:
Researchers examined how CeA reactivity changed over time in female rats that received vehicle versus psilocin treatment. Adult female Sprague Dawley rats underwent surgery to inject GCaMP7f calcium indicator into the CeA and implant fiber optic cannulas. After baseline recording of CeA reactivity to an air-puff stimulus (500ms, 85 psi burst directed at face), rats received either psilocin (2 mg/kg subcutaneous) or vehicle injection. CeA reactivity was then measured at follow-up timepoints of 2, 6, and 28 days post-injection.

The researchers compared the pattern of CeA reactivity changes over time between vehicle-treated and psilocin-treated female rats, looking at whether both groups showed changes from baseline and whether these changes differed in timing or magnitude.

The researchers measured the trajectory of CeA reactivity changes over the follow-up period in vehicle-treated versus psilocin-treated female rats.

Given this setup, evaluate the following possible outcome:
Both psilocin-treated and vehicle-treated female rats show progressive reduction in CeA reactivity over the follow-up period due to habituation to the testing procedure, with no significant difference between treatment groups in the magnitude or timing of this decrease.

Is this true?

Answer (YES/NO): NO